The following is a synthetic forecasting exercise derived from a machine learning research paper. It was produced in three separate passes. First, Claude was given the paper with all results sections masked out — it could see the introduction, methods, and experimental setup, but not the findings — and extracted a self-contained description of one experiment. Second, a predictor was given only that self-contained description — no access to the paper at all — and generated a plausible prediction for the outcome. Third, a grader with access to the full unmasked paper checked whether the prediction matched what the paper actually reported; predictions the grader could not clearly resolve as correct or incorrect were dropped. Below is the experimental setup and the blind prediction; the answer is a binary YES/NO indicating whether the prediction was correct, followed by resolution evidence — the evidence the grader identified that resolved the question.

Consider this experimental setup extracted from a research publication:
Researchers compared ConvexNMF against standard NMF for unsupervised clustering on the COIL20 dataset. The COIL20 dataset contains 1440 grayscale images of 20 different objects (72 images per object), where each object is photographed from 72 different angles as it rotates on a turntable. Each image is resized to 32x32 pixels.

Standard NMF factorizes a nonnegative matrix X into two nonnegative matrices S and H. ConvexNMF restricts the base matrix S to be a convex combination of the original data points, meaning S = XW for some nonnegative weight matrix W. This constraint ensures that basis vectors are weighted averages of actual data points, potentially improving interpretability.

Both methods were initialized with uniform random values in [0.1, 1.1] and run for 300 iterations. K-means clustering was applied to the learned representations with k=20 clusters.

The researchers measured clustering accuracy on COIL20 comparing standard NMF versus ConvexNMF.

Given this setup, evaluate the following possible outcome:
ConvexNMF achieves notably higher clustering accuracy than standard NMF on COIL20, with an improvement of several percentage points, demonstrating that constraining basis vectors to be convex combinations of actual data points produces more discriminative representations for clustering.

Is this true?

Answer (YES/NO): NO